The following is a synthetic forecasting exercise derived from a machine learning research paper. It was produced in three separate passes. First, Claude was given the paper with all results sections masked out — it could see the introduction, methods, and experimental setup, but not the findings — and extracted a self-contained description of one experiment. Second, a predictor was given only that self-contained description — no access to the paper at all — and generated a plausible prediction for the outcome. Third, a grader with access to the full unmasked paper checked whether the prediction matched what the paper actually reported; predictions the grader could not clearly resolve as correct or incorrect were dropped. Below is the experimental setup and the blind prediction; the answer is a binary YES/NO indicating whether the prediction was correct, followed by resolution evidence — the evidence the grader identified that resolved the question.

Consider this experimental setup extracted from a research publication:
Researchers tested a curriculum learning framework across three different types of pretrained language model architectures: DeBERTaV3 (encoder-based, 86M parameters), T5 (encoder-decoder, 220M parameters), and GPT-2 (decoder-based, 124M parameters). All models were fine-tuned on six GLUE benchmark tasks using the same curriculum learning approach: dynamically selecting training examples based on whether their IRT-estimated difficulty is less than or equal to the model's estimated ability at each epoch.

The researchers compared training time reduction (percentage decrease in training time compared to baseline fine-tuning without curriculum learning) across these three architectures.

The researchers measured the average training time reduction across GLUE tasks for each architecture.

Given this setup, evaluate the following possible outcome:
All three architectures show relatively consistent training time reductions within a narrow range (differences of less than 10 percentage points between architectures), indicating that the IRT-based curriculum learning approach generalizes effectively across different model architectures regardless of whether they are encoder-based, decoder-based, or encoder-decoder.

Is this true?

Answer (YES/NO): YES